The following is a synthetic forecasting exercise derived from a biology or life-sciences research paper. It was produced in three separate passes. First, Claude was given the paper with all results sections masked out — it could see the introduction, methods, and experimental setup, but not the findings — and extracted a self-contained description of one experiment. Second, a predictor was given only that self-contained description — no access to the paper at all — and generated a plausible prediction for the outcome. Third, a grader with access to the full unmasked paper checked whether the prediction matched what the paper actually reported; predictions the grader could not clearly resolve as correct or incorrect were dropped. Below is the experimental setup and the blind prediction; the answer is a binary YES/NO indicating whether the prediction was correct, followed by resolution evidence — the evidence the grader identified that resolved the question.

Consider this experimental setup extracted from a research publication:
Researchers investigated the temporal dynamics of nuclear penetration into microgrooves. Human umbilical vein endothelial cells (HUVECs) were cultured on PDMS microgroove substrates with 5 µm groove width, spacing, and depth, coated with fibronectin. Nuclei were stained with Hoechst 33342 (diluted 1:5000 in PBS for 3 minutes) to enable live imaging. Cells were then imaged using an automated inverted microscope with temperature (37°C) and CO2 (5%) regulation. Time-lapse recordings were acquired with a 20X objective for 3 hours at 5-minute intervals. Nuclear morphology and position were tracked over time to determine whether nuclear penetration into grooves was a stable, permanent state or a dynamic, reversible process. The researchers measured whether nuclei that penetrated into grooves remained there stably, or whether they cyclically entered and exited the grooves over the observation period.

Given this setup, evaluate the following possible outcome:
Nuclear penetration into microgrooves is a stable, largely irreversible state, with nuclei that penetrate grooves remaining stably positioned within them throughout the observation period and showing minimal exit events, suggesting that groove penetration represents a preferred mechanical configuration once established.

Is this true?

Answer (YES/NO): NO